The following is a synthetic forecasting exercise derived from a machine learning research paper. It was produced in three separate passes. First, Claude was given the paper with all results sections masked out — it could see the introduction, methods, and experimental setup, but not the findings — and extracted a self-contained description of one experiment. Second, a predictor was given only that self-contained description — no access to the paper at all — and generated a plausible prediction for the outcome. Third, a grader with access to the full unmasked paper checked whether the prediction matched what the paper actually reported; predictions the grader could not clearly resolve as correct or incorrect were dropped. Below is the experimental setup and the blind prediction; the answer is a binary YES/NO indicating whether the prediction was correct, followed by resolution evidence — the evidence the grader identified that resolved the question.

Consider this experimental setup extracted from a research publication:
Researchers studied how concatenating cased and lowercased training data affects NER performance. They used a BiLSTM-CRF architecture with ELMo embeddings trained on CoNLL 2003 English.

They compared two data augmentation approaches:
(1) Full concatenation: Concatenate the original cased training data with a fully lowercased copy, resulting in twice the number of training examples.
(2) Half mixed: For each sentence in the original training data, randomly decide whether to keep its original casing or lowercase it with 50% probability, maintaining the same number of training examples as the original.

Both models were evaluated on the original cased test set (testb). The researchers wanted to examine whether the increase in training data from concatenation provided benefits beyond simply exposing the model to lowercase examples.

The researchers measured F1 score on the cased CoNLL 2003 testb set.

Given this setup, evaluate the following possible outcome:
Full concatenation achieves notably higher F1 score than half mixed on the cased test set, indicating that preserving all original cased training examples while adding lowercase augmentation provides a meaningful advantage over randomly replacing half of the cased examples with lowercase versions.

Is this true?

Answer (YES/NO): NO